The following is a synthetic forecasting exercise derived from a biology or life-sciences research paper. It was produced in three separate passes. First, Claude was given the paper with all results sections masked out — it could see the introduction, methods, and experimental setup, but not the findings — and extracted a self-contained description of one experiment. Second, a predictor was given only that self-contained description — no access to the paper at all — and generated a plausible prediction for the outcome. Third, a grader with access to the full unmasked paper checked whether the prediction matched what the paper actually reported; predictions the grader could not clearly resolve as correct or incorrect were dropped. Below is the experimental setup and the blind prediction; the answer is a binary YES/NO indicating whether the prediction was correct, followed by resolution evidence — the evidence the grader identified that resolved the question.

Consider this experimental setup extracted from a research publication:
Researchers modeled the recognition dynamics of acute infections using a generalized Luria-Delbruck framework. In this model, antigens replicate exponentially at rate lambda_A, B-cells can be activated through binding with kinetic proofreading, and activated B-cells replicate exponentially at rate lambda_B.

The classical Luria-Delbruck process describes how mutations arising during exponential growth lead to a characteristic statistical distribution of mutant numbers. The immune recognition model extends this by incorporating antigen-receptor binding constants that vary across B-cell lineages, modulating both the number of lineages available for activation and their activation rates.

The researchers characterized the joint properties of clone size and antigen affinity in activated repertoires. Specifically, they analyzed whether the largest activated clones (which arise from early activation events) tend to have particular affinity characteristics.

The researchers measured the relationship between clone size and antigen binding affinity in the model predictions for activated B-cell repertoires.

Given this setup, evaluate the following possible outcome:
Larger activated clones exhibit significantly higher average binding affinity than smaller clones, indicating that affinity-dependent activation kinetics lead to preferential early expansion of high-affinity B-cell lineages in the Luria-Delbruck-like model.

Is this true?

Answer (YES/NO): YES